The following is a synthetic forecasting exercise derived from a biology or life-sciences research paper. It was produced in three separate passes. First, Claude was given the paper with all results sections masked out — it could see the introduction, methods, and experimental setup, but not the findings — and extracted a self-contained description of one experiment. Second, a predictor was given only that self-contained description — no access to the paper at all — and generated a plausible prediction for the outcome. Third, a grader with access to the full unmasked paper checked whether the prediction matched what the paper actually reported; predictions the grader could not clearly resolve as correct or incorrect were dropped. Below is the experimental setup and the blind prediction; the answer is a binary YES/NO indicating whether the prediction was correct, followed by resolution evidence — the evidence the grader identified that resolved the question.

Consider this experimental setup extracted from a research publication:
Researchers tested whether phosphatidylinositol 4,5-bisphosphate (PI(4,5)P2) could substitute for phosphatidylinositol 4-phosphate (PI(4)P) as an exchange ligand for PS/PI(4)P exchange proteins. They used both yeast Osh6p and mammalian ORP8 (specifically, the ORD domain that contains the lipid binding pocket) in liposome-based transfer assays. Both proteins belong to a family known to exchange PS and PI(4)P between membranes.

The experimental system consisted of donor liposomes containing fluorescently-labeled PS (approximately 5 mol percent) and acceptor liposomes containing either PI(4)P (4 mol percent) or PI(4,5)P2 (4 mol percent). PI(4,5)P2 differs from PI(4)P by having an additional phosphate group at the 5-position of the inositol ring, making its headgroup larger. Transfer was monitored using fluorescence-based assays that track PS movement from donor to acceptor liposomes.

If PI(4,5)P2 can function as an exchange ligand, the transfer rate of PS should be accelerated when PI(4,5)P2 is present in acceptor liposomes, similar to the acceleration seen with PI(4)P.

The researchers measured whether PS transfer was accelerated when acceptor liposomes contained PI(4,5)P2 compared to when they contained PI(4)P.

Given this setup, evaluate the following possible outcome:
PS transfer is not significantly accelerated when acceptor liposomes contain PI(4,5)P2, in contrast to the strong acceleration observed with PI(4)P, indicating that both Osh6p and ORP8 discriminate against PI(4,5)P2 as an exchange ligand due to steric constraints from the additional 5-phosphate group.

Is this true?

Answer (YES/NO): YES